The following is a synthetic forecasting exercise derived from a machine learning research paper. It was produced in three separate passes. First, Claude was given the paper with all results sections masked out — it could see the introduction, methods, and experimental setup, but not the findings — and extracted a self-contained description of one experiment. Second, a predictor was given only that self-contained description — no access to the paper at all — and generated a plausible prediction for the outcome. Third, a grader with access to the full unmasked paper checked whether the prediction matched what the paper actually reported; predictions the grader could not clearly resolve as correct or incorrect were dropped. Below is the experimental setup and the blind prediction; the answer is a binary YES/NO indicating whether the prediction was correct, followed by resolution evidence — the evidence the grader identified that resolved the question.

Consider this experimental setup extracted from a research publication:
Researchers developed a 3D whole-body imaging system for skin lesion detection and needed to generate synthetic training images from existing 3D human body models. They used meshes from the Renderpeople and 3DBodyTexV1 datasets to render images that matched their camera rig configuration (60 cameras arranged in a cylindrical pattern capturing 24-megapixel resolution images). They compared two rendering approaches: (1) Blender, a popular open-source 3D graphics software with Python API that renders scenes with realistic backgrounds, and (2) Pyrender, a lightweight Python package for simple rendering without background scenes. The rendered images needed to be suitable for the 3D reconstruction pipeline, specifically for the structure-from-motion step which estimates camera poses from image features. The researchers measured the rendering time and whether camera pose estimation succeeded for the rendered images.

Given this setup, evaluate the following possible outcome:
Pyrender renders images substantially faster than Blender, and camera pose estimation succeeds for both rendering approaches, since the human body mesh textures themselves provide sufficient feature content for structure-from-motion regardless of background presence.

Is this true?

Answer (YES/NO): NO